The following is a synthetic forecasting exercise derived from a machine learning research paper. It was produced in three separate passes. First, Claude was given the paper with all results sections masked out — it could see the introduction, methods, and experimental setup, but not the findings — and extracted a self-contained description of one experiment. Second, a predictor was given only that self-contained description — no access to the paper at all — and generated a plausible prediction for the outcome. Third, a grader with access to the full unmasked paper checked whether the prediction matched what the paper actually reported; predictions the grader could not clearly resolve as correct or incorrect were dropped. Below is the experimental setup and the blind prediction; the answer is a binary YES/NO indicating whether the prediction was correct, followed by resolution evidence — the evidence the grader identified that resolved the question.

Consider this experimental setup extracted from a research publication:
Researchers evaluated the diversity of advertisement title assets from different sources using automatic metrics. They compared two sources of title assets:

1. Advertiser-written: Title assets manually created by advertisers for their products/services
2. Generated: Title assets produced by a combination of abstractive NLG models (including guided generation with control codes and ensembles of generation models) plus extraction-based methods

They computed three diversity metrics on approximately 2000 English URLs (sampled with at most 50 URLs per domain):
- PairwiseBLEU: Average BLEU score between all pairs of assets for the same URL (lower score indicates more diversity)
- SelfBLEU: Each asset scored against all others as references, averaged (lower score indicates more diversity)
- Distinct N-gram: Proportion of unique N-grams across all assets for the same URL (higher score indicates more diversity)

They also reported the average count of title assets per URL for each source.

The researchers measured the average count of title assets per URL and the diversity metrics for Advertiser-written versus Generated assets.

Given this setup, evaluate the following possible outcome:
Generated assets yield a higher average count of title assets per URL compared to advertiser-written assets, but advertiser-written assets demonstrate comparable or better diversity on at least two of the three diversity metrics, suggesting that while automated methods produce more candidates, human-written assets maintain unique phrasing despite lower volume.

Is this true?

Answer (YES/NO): NO